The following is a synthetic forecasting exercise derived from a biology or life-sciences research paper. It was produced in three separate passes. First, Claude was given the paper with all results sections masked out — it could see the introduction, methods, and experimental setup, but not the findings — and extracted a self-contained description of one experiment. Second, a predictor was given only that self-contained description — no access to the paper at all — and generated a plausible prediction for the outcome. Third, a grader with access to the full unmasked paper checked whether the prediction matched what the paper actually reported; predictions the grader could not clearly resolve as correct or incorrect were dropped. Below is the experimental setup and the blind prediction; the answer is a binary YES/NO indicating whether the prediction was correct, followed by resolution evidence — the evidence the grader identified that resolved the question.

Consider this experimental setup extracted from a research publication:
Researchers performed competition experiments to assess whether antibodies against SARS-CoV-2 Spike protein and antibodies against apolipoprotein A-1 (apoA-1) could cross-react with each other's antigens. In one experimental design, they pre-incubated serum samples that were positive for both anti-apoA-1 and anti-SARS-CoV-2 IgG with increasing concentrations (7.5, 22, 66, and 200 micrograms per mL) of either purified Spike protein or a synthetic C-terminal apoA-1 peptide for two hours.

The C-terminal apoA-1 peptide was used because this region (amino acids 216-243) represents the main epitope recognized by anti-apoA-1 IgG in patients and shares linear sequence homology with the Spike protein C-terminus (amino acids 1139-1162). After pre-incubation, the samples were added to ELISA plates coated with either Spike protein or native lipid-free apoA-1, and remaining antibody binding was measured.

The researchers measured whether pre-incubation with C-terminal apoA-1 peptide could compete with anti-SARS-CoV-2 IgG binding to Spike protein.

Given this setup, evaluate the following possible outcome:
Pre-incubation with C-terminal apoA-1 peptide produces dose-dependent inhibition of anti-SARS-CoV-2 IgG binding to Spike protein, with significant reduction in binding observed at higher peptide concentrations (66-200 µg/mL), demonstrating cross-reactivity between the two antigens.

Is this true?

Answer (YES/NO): NO